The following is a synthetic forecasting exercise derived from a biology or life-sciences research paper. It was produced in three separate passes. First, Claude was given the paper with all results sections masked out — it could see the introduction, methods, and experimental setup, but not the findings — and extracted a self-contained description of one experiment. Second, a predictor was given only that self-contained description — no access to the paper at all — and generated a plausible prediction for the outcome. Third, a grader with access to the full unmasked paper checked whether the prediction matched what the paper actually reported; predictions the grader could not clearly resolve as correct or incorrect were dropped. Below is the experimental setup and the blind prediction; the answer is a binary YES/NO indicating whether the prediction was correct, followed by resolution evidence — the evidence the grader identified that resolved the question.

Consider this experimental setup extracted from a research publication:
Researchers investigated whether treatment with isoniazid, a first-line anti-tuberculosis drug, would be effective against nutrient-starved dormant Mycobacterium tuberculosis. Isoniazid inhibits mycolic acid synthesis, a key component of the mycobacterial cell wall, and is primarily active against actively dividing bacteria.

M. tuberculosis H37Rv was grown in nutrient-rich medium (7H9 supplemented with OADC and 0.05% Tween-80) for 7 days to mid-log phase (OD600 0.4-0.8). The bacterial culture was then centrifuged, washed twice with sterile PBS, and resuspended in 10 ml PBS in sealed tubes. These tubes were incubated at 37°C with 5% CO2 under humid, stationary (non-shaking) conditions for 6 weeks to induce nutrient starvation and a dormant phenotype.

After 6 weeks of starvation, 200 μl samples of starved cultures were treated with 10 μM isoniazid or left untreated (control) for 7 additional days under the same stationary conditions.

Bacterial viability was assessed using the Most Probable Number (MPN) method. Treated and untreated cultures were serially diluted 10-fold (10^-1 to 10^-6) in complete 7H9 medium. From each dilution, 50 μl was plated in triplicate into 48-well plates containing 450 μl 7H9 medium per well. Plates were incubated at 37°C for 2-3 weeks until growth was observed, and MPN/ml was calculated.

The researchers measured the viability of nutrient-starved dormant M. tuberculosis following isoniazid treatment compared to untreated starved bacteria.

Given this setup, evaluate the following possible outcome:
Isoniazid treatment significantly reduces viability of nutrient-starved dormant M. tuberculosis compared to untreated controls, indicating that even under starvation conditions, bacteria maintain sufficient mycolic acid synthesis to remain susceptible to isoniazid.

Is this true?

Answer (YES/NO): YES